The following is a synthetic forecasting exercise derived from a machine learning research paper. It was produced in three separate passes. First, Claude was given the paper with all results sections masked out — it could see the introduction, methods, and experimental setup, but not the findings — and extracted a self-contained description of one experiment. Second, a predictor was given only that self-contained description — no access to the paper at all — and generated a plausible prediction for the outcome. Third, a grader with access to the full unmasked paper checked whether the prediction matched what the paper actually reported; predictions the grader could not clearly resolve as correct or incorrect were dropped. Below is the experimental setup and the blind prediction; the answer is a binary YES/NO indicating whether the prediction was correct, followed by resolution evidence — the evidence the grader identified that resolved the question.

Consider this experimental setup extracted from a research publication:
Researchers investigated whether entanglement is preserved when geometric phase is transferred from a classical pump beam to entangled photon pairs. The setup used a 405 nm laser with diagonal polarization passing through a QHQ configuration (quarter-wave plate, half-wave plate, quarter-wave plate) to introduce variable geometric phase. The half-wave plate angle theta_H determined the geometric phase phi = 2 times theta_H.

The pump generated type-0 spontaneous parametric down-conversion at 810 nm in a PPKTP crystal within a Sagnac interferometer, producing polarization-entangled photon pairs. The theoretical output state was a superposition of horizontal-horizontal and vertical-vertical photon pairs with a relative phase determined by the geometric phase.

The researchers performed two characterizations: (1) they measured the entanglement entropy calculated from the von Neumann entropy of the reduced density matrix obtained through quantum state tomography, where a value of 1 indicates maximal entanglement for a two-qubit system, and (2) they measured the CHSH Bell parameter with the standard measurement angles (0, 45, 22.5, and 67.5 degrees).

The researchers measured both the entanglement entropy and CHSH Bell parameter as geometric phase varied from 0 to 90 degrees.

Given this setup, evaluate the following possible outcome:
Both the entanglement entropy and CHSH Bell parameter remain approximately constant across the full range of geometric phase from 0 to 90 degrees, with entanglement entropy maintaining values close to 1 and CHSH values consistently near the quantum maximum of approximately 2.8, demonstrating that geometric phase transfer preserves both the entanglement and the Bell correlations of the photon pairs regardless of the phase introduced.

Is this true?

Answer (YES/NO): NO